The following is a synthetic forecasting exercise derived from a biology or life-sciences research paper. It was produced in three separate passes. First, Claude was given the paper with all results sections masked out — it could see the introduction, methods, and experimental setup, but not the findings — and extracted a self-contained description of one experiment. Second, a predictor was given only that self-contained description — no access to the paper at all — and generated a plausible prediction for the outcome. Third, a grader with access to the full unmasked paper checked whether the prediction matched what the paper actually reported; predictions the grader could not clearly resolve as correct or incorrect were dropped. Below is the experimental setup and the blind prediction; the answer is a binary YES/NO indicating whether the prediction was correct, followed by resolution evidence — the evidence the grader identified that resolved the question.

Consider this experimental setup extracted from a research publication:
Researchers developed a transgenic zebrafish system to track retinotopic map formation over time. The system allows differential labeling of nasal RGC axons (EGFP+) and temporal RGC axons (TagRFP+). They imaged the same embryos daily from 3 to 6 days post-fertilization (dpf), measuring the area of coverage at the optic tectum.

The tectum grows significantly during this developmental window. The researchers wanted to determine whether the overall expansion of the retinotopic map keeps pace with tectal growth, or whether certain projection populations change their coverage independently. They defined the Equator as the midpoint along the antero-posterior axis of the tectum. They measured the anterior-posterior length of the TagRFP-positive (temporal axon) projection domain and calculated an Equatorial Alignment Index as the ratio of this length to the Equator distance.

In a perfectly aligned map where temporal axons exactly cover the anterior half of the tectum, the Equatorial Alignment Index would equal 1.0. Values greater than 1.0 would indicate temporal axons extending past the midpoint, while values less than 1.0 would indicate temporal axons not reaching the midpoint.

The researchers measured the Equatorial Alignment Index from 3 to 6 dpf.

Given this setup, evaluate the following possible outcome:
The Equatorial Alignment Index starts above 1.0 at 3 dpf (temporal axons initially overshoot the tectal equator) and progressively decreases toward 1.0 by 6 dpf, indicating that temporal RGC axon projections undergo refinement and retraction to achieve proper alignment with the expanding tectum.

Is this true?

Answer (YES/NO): NO